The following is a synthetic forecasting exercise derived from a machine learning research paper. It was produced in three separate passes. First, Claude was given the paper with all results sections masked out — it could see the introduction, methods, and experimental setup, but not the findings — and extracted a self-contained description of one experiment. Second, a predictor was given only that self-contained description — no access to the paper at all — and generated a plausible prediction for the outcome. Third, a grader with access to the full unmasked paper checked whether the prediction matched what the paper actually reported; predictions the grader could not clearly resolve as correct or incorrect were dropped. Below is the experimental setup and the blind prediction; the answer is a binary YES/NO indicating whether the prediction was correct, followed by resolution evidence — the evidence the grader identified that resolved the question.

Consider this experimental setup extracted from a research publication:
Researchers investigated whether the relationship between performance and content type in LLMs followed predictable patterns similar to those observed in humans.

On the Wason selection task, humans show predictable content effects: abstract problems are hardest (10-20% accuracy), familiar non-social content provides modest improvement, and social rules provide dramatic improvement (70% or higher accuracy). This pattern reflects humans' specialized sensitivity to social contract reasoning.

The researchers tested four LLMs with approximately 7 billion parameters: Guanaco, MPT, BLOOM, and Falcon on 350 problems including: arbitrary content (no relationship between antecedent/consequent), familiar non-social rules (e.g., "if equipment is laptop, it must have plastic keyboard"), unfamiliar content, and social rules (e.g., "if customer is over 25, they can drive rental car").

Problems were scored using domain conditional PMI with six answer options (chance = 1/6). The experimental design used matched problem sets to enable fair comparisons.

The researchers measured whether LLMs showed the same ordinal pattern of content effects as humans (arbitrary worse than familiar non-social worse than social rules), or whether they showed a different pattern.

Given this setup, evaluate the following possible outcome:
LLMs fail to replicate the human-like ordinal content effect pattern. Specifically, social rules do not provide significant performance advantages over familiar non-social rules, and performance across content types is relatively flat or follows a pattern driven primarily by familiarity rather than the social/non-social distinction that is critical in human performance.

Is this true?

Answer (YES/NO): NO